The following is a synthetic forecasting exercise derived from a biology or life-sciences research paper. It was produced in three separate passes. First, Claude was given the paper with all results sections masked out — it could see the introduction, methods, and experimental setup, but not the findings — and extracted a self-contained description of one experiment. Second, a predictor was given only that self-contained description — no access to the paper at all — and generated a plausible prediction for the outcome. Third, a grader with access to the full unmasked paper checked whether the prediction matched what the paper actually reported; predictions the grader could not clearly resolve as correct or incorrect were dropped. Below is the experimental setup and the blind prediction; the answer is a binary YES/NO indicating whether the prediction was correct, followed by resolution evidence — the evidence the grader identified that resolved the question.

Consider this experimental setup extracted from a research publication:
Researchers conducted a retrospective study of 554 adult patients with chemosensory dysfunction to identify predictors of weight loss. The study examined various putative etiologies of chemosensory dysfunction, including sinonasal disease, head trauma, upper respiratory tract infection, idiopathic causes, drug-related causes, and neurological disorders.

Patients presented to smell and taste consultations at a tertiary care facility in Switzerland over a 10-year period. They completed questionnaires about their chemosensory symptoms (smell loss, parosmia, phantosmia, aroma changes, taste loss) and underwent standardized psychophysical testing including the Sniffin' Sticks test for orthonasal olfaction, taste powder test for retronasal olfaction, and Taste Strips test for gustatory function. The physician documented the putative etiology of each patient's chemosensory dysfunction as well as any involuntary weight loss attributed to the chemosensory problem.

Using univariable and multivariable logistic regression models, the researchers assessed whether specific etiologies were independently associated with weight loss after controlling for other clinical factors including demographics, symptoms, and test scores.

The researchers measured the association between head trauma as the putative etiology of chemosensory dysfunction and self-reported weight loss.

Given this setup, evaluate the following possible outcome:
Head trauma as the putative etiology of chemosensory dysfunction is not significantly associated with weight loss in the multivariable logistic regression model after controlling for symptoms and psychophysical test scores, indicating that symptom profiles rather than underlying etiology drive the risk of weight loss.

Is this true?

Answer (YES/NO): NO